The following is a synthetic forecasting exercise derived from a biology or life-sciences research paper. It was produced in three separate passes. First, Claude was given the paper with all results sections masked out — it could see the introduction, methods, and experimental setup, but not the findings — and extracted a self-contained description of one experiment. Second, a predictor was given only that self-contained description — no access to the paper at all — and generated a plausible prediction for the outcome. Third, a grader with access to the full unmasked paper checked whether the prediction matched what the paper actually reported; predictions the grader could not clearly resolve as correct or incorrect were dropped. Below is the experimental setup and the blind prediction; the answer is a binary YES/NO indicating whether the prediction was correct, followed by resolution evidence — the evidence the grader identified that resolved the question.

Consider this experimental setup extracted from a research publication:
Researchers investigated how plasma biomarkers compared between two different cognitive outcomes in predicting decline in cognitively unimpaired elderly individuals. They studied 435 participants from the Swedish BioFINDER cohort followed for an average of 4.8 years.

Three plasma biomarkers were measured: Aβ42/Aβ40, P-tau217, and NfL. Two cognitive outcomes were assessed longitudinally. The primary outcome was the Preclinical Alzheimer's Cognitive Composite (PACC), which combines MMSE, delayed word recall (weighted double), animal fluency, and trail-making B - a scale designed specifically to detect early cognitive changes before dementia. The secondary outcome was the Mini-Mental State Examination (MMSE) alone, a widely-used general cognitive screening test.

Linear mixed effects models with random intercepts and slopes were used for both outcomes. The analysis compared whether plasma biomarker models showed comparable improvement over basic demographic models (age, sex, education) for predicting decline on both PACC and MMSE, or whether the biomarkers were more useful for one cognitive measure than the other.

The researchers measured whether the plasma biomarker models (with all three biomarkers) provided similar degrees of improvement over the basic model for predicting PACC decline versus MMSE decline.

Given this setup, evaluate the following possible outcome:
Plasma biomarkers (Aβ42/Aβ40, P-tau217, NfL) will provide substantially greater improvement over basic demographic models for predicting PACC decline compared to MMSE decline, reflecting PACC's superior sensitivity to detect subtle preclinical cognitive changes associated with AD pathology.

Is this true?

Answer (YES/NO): NO